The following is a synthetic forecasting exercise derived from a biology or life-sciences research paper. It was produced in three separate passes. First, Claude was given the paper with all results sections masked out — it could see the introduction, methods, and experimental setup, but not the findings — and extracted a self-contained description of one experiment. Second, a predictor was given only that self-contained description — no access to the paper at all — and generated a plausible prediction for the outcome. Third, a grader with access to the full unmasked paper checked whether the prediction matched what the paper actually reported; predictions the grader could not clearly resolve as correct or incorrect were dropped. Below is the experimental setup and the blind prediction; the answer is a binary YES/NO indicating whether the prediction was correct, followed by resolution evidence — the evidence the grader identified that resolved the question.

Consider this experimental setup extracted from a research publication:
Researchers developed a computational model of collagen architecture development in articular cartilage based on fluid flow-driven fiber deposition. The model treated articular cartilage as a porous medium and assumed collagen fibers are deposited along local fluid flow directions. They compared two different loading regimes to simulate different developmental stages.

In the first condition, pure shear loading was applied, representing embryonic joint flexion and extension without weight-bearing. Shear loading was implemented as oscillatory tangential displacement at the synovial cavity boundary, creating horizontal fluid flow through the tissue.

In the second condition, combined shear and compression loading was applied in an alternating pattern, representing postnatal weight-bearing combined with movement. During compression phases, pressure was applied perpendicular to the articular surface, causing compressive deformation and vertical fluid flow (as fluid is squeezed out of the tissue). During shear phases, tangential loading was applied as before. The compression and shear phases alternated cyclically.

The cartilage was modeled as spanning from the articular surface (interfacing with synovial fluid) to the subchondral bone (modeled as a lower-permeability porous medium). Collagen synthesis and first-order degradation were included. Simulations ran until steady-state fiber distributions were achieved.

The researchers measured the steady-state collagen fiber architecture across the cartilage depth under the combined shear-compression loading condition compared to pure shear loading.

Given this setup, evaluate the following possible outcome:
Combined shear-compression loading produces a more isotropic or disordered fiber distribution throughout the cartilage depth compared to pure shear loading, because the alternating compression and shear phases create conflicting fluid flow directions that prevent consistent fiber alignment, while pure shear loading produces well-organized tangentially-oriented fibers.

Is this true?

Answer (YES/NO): NO